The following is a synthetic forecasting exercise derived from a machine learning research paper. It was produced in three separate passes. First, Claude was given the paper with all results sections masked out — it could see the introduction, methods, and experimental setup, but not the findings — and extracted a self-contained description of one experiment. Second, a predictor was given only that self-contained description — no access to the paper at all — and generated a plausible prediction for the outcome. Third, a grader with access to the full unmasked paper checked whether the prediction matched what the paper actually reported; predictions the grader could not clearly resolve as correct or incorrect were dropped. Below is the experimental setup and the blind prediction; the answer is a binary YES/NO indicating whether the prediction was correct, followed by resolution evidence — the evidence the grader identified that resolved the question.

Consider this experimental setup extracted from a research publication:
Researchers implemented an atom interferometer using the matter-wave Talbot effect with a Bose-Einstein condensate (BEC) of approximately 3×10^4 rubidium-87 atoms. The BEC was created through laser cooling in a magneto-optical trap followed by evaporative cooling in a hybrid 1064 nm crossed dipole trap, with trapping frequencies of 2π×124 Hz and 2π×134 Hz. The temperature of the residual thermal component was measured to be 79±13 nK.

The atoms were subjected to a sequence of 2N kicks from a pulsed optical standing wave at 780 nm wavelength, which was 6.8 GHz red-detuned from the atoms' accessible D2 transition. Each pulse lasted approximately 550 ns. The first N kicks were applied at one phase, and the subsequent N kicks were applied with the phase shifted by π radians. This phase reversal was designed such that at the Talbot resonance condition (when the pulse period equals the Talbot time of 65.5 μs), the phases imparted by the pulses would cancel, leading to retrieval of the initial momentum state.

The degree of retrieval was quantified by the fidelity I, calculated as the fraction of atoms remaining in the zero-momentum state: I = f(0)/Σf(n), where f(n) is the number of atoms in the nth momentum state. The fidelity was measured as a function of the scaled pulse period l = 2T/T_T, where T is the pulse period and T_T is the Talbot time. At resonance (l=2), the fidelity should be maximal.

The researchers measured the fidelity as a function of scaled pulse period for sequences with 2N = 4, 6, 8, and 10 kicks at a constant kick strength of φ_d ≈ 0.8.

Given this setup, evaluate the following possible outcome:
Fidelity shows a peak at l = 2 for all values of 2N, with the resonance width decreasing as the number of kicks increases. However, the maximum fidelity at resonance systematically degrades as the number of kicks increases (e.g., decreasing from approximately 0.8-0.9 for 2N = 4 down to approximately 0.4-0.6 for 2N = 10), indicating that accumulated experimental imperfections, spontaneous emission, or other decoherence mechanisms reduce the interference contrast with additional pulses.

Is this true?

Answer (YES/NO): NO